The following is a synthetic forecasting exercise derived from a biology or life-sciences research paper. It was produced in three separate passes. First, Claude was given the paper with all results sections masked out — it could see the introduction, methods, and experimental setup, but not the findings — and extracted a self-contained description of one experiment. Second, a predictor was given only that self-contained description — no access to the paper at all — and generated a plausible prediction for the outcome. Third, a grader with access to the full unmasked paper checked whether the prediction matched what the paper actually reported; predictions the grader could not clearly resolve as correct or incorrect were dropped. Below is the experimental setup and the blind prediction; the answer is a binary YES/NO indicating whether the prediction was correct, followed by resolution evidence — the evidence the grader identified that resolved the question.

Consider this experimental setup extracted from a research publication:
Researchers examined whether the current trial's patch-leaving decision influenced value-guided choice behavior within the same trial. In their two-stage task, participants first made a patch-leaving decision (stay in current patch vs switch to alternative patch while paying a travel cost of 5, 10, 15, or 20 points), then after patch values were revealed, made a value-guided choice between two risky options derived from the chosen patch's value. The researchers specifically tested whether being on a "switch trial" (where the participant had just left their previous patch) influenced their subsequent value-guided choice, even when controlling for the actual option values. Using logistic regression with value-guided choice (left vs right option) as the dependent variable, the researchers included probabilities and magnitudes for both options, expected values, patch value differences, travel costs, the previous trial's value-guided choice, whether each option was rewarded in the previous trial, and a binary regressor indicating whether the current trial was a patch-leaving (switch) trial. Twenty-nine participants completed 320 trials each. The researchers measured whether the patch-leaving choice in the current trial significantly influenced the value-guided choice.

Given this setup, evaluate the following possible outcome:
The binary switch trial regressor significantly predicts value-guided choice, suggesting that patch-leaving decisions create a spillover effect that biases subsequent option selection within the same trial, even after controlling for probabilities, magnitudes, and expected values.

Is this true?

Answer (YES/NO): NO